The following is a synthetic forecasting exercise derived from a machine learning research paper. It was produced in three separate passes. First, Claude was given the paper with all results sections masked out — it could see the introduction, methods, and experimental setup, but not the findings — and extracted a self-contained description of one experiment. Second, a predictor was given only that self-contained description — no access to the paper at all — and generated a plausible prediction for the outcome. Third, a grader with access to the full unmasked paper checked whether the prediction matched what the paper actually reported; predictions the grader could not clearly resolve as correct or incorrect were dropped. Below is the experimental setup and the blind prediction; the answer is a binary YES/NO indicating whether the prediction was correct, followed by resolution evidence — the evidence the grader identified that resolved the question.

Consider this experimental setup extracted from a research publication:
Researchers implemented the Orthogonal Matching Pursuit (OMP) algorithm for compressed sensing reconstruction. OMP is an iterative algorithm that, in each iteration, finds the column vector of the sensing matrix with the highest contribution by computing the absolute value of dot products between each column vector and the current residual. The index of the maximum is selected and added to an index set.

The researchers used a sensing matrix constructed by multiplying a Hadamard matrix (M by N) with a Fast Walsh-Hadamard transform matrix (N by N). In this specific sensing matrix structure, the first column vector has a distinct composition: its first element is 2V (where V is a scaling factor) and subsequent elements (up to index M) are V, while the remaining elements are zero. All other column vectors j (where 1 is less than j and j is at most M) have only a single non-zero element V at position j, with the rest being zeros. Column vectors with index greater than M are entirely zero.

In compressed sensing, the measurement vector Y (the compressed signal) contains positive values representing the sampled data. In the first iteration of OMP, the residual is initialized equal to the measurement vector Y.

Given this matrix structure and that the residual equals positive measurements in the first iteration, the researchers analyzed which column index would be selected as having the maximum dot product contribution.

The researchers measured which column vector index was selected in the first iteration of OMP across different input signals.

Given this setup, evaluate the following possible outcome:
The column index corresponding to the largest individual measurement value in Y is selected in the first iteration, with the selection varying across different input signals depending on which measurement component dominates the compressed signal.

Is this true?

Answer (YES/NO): NO